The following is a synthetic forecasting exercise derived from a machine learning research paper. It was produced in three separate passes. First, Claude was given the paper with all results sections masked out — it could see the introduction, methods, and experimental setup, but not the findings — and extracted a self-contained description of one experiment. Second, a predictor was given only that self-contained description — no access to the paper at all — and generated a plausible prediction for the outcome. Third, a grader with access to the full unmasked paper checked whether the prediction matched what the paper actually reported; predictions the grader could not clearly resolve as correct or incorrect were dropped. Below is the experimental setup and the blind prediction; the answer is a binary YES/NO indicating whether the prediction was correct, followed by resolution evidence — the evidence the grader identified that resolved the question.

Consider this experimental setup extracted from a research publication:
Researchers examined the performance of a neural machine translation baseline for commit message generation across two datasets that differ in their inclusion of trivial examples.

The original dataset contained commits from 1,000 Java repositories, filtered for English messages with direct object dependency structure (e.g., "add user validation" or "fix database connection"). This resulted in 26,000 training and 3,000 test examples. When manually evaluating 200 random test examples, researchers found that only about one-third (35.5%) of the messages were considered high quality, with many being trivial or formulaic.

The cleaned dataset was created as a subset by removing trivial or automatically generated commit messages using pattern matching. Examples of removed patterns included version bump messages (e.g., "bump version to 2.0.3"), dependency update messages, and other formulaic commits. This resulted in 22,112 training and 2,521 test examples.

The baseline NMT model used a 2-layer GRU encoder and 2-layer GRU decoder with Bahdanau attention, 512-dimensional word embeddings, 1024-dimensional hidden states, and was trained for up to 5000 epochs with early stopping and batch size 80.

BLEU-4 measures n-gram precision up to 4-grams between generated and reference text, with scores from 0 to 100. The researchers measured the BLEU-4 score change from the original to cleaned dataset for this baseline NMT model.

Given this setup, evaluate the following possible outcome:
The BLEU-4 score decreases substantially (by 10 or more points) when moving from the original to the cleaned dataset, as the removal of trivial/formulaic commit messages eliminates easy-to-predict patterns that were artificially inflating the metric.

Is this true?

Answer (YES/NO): YES